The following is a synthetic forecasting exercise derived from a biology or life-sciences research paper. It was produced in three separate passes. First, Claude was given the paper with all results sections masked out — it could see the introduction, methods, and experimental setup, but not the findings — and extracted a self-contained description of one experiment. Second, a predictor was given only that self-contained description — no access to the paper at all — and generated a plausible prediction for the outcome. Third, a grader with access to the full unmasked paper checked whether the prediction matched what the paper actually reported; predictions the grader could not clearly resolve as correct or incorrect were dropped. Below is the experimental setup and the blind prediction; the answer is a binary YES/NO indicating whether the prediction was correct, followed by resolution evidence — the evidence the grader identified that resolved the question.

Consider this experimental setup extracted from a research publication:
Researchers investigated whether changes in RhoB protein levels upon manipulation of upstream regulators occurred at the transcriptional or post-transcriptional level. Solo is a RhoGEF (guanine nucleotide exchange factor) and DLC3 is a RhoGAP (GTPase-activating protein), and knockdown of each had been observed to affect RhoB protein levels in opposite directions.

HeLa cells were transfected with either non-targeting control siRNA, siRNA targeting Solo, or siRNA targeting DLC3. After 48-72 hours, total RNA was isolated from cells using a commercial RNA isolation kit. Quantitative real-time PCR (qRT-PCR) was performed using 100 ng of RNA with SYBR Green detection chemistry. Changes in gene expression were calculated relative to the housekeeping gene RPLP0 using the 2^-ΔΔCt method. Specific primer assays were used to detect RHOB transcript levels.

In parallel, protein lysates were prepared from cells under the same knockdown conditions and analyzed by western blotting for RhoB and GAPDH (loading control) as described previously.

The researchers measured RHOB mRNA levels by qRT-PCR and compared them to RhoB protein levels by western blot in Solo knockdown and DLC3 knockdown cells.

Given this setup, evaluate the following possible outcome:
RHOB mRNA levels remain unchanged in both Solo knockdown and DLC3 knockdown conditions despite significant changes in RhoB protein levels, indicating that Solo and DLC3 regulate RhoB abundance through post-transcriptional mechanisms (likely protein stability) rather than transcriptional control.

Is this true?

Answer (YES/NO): YES